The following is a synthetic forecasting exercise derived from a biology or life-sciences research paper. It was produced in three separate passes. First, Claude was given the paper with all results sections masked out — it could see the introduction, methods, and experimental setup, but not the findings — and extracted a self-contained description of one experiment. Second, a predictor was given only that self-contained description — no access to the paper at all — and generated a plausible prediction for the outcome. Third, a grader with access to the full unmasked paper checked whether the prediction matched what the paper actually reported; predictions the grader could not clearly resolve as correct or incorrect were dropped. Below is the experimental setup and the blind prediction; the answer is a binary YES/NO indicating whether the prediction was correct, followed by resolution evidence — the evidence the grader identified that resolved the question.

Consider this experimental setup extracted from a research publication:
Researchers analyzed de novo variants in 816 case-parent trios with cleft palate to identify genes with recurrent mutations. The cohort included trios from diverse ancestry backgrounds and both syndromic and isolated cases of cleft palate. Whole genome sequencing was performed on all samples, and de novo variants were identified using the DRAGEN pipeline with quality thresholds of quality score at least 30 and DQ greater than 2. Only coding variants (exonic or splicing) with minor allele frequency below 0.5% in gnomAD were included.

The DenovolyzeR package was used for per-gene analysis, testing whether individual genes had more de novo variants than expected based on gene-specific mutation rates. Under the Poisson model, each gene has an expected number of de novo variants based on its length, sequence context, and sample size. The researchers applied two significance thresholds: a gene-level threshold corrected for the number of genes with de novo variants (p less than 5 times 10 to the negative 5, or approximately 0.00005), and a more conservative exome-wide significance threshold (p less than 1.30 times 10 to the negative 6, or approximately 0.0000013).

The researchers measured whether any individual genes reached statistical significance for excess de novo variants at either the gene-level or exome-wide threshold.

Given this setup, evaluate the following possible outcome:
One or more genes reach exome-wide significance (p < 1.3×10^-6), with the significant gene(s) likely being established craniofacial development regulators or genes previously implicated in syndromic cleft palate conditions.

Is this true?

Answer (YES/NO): YES